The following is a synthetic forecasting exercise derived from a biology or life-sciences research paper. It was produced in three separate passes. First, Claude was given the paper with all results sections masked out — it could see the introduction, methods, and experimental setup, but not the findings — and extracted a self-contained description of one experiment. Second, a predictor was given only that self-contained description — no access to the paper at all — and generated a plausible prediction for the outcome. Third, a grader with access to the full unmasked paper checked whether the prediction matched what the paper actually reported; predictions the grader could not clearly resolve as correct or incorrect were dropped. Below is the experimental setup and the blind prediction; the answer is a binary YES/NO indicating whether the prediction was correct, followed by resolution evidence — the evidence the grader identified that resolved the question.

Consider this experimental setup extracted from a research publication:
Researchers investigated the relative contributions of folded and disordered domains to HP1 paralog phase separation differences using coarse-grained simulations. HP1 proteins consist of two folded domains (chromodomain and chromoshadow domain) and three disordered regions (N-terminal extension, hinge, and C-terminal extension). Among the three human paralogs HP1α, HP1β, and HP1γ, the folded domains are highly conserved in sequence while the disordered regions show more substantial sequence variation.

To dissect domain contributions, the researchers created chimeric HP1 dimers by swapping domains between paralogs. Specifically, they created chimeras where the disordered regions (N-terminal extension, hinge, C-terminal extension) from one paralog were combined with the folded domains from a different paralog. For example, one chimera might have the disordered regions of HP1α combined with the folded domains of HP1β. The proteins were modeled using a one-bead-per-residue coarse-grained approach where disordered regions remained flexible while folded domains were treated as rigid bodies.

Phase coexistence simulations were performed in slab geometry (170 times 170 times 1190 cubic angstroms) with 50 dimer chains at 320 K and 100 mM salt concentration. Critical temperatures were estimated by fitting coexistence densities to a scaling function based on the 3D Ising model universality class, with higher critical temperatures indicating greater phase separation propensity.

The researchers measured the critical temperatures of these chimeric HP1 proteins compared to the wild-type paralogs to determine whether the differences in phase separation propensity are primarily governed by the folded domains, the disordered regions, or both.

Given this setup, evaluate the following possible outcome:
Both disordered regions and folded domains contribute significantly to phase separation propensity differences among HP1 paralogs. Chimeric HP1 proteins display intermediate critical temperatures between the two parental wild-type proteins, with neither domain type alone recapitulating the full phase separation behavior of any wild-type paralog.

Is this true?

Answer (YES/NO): NO